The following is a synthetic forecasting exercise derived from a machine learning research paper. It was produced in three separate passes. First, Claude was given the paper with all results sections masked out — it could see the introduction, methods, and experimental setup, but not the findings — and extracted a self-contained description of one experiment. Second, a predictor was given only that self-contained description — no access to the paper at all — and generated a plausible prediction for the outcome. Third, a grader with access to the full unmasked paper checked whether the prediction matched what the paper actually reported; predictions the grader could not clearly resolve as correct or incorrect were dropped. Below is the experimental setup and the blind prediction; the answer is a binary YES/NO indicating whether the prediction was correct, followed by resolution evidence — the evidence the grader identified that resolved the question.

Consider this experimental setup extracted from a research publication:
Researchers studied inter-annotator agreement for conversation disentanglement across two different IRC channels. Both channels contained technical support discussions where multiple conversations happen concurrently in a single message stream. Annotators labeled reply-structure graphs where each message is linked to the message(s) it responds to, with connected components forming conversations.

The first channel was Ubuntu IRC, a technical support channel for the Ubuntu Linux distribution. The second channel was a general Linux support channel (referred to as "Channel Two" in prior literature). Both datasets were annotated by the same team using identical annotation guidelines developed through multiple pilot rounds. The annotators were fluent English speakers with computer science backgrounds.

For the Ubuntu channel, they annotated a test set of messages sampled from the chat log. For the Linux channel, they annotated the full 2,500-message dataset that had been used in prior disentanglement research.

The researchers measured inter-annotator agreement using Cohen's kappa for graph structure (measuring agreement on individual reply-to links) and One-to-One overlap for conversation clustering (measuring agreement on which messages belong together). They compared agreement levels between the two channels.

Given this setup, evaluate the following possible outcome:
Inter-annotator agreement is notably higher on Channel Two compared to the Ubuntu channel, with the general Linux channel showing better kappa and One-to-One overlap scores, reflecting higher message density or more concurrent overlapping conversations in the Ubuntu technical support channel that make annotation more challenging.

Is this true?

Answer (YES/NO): NO